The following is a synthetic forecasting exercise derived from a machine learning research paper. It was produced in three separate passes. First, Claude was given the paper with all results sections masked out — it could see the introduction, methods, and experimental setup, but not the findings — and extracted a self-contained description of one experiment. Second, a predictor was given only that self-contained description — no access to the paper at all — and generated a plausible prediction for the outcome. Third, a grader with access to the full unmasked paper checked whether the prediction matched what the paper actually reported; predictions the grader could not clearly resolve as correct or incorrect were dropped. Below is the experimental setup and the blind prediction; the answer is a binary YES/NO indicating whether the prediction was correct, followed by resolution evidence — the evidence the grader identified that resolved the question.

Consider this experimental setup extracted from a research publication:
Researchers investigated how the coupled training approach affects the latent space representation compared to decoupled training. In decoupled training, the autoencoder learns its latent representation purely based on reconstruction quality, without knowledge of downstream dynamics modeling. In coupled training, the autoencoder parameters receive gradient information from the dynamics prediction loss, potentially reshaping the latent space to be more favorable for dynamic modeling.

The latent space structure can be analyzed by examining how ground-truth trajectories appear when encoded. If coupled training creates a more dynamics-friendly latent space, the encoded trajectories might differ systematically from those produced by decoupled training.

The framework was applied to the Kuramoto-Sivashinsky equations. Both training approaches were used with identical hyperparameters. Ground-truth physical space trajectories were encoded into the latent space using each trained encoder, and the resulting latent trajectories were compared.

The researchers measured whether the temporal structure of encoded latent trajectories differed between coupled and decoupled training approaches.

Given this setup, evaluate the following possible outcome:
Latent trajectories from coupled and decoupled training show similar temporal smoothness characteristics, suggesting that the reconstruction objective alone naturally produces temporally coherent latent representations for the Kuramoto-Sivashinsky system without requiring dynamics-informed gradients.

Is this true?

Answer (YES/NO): YES